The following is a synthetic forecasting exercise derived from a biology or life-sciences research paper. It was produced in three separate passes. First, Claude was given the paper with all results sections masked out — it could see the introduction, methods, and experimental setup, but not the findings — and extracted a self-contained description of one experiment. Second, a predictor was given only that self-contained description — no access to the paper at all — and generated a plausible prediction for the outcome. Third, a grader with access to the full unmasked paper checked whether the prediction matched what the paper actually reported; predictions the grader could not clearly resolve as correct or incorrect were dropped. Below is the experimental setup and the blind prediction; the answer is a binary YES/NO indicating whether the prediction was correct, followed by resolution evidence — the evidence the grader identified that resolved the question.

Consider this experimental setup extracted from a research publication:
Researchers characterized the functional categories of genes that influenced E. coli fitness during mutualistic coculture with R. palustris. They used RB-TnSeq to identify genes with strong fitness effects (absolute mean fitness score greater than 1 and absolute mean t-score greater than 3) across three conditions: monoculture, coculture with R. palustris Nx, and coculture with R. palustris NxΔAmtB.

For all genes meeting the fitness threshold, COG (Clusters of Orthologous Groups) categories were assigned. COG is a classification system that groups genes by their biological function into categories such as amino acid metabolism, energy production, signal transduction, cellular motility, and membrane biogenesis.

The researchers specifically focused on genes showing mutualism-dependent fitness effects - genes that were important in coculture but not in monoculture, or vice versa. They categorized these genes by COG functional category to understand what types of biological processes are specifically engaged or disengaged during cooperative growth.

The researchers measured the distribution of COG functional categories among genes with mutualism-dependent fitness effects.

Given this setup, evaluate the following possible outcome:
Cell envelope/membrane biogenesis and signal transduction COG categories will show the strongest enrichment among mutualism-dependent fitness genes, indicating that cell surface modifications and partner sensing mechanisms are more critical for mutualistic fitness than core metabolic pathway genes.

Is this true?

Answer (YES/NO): NO